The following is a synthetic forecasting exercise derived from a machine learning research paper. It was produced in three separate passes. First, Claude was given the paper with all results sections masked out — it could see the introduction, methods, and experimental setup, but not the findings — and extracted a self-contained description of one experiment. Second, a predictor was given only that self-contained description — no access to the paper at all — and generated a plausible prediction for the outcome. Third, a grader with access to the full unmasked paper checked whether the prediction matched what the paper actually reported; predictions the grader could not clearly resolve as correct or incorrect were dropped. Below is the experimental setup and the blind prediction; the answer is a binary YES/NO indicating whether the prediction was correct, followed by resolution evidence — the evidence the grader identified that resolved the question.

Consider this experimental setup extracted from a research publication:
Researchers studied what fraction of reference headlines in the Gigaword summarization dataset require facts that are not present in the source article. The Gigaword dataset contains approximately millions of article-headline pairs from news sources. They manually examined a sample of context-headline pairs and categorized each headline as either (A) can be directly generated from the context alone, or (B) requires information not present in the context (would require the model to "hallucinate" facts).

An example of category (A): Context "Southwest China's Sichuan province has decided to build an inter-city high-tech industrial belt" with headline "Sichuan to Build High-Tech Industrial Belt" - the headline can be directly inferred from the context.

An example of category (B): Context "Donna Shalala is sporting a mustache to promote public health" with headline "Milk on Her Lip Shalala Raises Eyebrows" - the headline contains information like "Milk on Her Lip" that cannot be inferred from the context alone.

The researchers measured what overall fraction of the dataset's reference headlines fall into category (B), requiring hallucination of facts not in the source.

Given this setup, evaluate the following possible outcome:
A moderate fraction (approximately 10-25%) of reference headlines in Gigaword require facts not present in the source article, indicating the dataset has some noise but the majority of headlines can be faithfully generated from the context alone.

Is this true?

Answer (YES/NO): NO